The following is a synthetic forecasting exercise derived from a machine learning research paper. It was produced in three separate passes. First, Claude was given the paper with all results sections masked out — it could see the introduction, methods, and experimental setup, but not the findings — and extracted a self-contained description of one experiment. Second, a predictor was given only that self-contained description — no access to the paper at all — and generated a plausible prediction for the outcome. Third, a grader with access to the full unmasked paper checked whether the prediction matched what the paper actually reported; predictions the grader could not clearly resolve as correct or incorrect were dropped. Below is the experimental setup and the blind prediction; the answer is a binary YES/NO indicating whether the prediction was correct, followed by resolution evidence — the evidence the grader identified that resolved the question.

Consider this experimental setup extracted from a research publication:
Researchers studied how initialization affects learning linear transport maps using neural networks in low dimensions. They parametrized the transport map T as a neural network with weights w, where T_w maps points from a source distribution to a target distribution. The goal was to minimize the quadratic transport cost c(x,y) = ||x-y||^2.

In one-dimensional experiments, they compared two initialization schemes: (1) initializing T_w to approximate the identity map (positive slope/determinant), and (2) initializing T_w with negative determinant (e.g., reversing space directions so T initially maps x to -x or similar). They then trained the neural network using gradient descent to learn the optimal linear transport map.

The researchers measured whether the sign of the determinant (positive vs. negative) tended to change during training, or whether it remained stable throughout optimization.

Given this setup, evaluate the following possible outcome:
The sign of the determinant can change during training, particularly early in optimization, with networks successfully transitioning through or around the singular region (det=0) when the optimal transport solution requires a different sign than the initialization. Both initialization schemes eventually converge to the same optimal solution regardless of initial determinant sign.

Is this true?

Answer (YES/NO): NO